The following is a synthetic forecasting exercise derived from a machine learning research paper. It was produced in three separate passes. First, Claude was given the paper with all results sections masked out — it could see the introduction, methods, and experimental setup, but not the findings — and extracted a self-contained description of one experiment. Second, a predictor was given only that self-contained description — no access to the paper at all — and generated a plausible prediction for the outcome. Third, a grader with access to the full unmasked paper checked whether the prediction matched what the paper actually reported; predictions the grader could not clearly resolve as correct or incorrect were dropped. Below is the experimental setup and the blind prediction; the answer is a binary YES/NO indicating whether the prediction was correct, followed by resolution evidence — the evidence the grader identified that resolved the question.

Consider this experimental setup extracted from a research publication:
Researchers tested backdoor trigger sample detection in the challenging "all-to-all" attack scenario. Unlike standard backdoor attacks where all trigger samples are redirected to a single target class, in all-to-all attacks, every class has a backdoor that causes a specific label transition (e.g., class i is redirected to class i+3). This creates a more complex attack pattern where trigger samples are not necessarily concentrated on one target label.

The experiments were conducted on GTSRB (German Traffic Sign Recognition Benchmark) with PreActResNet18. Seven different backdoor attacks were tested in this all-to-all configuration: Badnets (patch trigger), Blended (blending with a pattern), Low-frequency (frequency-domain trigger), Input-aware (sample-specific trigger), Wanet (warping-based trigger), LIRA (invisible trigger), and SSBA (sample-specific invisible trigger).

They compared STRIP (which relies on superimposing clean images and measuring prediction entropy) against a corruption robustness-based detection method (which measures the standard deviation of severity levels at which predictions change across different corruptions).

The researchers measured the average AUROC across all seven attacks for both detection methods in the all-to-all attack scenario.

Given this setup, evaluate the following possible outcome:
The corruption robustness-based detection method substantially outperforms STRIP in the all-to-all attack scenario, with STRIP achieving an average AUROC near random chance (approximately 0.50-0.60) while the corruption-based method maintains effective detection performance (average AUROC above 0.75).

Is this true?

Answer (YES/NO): NO